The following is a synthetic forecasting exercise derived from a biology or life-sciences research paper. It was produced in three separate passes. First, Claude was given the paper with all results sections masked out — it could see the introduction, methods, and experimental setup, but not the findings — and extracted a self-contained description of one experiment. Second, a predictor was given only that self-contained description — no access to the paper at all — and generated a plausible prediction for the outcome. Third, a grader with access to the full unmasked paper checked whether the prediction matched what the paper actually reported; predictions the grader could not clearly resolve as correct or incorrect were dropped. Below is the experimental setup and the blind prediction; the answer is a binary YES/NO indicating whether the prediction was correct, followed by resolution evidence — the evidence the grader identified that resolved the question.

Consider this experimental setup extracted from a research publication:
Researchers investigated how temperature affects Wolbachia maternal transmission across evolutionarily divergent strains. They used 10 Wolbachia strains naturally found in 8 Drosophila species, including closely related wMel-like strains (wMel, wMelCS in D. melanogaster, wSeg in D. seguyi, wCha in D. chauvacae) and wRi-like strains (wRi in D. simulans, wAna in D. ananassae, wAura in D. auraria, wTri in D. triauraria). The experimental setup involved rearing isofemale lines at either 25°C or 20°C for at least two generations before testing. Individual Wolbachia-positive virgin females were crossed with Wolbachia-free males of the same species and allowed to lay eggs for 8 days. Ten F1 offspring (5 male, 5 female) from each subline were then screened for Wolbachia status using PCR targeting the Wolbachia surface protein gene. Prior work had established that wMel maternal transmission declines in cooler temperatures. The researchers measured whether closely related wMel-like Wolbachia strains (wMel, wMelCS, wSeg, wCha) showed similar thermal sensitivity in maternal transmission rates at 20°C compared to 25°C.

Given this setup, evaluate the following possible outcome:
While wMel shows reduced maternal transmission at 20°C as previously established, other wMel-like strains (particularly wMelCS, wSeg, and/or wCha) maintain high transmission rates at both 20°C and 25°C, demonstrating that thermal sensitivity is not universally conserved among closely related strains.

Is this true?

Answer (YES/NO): YES